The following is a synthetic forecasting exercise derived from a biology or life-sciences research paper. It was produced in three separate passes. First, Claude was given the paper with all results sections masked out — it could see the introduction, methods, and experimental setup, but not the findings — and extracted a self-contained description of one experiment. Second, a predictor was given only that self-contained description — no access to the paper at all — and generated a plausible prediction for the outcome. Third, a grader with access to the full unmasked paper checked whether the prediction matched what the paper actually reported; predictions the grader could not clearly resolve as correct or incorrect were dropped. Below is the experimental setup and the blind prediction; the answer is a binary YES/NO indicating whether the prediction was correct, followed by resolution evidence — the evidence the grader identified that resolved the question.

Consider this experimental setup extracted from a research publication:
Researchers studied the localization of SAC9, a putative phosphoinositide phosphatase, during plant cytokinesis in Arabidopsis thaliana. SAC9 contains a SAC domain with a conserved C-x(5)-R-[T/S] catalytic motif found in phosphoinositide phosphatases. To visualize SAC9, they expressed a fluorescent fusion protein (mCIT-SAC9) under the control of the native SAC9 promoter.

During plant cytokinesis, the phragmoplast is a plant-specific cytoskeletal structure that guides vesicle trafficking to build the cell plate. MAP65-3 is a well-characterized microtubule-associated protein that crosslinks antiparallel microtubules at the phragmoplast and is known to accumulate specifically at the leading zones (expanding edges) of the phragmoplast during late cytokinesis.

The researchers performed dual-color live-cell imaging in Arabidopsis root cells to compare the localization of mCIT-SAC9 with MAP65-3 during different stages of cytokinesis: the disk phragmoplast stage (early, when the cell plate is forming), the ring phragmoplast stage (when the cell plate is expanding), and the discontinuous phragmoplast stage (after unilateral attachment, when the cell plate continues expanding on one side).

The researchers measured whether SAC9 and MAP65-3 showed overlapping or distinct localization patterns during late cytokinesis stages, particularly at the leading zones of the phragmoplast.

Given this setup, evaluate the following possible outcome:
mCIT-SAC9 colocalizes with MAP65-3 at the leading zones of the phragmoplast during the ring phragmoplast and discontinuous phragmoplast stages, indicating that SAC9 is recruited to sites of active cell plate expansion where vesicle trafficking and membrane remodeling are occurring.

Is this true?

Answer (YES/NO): YES